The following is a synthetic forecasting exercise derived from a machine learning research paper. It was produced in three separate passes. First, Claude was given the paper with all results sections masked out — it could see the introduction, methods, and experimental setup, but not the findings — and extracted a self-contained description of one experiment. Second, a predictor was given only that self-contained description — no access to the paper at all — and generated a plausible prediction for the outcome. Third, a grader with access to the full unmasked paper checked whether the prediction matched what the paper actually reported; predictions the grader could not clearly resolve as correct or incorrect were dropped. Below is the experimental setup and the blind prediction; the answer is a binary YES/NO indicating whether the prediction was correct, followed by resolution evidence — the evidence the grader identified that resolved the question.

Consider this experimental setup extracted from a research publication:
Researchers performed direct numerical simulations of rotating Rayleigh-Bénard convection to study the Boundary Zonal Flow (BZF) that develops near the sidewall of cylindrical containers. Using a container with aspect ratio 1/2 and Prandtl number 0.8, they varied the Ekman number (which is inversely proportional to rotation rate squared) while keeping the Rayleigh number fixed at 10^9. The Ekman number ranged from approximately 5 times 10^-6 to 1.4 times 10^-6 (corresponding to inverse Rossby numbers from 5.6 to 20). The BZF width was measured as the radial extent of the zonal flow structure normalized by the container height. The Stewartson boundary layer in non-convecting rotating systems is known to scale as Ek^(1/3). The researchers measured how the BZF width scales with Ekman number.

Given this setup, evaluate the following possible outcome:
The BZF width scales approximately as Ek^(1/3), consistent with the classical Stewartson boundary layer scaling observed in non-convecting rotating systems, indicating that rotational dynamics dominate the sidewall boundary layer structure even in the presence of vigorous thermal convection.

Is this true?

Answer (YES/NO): NO